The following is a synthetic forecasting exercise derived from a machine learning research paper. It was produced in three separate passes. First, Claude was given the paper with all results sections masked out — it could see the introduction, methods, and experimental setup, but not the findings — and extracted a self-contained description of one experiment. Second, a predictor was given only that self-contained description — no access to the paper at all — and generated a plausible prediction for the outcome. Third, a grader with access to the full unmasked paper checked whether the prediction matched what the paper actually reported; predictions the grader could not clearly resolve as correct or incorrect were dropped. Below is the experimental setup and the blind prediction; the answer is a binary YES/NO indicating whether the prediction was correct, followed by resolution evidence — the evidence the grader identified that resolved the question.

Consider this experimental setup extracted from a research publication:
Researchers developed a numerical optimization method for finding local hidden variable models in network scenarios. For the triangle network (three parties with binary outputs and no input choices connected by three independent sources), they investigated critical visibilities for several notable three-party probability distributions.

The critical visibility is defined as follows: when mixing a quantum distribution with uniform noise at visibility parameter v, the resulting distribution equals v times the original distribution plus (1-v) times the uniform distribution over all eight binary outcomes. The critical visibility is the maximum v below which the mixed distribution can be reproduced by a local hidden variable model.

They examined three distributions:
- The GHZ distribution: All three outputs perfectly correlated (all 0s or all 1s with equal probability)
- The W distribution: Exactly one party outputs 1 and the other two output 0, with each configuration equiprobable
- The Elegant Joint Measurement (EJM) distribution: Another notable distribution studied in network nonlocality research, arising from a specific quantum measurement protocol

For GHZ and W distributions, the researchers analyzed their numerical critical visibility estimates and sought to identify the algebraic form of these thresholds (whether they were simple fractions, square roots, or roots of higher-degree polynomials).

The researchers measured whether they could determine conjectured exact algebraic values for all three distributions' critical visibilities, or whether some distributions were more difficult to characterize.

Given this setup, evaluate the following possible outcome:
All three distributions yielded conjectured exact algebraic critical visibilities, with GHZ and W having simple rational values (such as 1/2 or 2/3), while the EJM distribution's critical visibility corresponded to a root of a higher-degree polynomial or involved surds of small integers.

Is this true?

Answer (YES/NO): NO